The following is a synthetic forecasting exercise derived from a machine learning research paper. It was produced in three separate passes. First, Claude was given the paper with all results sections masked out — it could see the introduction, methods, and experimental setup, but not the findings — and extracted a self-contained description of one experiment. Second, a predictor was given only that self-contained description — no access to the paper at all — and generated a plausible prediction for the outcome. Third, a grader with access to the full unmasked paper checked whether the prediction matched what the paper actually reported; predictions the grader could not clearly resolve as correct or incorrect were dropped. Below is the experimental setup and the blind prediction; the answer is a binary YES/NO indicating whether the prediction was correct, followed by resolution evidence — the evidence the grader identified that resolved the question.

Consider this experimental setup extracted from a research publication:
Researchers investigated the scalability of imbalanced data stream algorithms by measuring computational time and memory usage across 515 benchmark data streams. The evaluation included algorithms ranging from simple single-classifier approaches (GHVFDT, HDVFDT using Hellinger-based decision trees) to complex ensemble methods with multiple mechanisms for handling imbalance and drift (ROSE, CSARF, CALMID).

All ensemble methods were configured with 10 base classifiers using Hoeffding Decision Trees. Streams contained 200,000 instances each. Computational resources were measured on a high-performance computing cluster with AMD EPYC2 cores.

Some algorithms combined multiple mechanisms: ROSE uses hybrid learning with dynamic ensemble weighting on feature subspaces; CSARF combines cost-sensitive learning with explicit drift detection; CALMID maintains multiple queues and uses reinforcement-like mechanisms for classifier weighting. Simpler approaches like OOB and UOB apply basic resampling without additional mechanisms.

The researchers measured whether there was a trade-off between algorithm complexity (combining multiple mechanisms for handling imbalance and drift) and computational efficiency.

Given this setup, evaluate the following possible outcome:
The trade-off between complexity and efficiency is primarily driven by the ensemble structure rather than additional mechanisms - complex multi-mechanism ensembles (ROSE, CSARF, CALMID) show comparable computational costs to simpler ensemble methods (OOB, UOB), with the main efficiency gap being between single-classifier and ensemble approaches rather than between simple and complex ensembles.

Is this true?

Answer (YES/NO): NO